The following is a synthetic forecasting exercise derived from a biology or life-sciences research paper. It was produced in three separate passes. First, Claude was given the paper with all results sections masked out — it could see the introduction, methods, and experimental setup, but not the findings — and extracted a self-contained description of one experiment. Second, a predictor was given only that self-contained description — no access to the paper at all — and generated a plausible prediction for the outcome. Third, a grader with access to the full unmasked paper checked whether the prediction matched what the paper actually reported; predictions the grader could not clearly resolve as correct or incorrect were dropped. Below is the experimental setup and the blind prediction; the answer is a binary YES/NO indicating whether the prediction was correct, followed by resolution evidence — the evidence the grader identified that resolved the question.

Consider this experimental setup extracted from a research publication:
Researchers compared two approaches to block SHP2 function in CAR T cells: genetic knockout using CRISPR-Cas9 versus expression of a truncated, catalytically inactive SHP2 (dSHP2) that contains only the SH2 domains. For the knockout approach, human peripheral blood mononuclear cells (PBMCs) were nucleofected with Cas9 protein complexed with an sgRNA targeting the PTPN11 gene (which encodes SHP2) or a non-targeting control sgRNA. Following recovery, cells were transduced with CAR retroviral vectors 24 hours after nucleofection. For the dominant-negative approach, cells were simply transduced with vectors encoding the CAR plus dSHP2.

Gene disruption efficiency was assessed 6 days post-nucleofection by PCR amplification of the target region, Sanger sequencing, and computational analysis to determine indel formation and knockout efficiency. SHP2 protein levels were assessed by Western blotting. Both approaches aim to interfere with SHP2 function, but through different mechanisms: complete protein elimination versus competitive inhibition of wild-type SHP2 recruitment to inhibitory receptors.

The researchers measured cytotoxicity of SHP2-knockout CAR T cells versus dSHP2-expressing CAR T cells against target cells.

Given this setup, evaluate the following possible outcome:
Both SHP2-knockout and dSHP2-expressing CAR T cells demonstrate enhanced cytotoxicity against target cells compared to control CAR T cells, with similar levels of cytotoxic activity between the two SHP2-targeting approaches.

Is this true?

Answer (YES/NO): NO